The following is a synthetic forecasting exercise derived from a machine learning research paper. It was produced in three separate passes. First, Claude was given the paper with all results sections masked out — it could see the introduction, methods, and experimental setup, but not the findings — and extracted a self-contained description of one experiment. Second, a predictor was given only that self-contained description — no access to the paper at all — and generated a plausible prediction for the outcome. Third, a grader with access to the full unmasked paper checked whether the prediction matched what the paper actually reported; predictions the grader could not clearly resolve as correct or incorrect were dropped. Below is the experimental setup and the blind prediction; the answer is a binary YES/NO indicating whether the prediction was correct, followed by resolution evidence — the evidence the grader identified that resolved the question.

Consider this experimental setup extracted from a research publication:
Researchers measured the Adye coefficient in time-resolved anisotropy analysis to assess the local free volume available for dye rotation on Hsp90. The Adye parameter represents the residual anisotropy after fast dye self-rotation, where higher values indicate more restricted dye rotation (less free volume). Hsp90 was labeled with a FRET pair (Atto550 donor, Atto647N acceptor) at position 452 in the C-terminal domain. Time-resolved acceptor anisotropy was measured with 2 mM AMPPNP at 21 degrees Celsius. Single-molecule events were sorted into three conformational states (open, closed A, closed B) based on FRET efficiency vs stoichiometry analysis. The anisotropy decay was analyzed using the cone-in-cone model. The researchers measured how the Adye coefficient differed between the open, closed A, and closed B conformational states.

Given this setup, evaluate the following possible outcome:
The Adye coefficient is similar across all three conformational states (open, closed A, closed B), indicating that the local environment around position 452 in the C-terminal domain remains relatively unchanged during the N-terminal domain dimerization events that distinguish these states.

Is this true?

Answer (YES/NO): NO